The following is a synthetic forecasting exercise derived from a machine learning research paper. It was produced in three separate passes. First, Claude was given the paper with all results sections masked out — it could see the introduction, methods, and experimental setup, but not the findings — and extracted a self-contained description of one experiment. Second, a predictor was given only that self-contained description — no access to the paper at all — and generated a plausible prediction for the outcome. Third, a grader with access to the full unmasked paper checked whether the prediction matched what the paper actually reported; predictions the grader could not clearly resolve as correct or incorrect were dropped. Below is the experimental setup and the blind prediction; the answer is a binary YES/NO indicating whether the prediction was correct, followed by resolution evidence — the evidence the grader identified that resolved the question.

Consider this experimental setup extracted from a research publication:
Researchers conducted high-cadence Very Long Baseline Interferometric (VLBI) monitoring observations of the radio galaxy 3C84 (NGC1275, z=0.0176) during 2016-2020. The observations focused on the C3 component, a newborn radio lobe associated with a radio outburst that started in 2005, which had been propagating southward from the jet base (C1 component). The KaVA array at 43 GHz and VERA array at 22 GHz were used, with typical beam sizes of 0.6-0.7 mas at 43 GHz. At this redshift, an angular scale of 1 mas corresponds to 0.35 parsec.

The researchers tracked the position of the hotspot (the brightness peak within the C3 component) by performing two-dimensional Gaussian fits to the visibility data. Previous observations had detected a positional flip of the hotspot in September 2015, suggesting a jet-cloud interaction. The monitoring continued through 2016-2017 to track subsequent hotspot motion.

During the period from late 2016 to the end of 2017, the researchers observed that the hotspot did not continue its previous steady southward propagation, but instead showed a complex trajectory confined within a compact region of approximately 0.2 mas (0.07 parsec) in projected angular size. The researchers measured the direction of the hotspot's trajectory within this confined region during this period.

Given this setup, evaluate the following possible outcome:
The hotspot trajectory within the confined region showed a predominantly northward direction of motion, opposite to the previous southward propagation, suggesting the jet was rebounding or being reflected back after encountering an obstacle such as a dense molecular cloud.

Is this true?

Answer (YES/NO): NO